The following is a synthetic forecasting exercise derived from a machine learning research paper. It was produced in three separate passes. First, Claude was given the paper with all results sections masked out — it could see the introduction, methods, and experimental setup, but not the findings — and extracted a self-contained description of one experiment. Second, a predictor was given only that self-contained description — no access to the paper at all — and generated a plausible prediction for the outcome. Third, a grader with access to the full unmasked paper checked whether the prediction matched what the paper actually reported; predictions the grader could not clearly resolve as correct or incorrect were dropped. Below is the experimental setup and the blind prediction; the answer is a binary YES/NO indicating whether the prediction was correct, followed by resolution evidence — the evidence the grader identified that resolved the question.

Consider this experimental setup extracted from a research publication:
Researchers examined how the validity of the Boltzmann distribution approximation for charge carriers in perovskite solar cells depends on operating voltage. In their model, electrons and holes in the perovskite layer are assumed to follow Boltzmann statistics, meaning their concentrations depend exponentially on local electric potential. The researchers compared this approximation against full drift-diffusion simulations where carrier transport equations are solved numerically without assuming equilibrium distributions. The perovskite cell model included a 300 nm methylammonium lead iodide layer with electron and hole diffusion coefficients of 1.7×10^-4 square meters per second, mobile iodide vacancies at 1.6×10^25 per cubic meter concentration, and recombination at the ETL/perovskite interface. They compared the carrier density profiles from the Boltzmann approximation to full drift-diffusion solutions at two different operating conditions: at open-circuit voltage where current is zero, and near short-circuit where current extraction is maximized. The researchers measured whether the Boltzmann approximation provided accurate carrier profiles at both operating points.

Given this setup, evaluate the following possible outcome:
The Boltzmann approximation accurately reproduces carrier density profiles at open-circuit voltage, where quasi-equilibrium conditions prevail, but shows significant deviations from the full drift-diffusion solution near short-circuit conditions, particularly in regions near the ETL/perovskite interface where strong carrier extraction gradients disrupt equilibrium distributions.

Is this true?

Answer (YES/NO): NO